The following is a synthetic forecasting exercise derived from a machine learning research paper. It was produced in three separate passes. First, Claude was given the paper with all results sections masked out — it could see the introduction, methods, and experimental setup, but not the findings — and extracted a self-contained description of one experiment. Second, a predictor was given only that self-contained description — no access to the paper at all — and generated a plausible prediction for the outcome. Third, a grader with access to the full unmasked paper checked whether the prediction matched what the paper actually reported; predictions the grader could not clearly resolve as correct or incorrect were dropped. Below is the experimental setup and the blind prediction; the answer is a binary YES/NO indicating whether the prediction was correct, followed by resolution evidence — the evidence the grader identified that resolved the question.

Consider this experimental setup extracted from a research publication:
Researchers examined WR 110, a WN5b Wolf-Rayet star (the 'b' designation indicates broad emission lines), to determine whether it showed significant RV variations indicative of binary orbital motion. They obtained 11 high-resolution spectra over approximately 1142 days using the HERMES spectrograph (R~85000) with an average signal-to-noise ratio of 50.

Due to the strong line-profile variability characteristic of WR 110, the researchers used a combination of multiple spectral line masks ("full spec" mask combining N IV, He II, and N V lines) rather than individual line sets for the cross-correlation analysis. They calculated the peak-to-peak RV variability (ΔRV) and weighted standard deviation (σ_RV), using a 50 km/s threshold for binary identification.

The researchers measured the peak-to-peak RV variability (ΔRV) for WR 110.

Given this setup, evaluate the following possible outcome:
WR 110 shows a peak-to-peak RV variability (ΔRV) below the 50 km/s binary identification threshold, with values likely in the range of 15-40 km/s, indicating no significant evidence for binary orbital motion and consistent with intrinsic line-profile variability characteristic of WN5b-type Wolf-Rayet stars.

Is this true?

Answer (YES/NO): YES